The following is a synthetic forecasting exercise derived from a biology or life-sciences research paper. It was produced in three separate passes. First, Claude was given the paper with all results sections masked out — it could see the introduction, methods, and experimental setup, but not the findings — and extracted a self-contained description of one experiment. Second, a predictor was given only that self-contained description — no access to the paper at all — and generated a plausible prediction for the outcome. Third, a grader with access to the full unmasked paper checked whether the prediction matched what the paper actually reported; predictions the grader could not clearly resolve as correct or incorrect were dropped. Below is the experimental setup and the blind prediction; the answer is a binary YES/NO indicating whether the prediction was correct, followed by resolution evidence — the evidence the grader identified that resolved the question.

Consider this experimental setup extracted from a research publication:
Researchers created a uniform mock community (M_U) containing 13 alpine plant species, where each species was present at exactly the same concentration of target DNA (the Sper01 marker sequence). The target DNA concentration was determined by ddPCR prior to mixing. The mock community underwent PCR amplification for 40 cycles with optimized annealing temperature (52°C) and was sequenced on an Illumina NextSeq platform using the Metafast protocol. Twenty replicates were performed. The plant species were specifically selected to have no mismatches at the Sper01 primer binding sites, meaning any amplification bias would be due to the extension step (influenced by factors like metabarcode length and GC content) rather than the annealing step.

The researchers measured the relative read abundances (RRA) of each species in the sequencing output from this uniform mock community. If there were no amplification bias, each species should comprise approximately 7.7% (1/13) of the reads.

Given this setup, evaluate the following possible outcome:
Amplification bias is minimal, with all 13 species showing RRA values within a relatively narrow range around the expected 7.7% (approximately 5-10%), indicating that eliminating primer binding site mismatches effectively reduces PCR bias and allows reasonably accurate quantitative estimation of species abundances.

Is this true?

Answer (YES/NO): NO